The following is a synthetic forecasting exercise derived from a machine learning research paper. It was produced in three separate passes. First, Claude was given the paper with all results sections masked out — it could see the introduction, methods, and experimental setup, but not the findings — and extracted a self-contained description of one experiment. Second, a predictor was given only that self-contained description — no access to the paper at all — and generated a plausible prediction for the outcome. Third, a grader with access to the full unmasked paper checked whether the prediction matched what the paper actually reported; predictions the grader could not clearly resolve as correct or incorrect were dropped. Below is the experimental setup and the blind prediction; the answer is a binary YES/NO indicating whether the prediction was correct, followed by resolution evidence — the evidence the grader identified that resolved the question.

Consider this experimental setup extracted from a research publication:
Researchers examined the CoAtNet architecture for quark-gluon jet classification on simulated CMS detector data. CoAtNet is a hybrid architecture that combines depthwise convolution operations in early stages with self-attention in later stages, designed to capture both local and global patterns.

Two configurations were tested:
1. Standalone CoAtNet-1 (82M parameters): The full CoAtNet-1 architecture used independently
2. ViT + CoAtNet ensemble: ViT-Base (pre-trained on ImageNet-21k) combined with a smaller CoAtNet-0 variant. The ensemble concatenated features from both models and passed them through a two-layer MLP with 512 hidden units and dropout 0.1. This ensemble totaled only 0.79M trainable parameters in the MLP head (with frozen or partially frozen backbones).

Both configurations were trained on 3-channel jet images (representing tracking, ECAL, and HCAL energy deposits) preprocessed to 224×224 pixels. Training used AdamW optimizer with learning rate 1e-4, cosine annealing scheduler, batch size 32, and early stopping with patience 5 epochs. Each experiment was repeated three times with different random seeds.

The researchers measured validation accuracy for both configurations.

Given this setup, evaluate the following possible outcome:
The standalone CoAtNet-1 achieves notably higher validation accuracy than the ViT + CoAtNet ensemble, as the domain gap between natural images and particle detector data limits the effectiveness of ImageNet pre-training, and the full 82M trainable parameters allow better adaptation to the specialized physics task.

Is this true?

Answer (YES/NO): NO